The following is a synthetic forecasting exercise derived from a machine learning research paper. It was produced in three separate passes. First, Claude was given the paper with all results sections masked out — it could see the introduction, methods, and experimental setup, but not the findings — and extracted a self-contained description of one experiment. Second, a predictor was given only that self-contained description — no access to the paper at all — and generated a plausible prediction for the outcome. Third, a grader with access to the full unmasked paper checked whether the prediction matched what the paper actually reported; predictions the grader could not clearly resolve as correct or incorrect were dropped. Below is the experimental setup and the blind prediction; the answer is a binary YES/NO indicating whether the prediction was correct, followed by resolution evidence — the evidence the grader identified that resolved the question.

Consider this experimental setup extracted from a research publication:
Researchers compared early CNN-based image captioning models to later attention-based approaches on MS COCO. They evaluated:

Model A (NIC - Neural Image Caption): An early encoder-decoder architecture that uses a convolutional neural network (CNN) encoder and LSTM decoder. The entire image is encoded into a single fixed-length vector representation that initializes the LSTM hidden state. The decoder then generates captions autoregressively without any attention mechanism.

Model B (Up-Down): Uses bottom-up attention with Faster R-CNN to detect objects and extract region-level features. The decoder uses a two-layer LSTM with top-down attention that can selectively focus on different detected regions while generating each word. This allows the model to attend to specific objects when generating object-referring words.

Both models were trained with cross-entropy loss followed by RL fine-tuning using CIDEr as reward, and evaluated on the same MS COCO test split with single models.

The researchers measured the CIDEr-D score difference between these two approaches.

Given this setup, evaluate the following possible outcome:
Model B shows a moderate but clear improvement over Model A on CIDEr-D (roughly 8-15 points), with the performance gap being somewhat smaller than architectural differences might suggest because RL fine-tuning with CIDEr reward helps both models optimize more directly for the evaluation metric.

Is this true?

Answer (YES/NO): YES